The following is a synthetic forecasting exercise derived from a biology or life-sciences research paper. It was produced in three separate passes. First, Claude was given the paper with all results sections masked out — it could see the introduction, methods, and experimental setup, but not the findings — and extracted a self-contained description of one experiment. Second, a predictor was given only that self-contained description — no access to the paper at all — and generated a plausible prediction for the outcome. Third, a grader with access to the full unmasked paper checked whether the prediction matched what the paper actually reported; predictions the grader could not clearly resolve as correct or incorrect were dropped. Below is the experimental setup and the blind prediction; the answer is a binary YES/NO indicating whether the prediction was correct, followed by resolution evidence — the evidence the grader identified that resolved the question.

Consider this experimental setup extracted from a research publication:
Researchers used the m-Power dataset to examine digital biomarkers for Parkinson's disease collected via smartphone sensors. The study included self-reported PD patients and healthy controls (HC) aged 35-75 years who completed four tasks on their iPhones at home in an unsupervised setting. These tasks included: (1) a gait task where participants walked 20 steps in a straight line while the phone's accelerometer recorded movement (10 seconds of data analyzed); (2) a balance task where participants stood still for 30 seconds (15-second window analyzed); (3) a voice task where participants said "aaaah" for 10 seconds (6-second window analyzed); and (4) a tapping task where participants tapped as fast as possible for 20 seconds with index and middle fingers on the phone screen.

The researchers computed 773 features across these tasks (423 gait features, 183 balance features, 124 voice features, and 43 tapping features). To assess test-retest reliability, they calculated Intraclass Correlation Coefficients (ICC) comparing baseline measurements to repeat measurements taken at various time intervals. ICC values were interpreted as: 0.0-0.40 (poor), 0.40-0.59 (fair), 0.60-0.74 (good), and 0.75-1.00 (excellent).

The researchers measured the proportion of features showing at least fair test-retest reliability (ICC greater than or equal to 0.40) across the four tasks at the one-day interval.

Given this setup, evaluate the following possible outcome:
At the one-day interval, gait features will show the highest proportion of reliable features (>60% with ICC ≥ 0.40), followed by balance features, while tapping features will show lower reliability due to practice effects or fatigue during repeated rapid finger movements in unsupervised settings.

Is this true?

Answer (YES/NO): NO